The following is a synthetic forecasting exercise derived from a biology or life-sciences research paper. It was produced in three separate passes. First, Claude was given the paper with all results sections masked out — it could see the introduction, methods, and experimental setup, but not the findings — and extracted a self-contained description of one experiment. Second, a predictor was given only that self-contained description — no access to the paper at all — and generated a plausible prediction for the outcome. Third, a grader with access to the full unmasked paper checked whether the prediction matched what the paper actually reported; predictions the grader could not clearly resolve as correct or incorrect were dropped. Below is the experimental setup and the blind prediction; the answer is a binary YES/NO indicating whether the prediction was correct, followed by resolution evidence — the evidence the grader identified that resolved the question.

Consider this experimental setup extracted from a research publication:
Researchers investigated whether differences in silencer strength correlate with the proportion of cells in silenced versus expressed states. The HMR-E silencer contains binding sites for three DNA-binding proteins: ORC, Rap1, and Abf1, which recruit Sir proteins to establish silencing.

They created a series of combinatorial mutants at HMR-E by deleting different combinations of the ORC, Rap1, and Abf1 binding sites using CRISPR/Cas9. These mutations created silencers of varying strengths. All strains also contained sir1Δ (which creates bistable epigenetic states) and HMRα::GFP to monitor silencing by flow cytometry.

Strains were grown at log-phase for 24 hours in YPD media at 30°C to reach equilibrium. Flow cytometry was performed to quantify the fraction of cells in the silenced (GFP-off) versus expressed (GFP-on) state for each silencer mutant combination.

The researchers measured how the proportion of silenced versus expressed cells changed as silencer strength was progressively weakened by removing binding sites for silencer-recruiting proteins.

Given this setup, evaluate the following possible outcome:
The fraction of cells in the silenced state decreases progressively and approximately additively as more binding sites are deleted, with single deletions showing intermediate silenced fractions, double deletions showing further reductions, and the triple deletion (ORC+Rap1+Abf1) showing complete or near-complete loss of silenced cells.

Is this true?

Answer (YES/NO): NO